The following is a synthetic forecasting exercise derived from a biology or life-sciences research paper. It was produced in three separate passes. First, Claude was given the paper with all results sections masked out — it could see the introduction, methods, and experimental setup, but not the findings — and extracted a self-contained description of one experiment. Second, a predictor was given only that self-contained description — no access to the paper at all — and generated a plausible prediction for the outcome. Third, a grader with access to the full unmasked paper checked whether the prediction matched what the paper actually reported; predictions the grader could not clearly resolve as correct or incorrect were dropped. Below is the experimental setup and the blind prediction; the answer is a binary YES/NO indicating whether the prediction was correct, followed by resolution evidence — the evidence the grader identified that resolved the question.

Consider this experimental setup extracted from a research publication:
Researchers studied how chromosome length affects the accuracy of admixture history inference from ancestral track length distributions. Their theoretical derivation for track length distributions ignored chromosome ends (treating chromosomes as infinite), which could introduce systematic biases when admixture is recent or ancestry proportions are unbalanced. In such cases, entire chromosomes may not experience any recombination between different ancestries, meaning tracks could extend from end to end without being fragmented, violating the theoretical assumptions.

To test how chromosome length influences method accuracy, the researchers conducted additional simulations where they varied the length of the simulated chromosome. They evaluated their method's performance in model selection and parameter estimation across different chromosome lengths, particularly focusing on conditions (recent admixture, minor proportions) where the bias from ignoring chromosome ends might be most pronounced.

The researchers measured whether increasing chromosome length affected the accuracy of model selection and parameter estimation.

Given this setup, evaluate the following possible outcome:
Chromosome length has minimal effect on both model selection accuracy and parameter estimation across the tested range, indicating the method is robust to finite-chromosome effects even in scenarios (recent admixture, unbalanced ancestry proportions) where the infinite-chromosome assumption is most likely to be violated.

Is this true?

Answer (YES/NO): NO